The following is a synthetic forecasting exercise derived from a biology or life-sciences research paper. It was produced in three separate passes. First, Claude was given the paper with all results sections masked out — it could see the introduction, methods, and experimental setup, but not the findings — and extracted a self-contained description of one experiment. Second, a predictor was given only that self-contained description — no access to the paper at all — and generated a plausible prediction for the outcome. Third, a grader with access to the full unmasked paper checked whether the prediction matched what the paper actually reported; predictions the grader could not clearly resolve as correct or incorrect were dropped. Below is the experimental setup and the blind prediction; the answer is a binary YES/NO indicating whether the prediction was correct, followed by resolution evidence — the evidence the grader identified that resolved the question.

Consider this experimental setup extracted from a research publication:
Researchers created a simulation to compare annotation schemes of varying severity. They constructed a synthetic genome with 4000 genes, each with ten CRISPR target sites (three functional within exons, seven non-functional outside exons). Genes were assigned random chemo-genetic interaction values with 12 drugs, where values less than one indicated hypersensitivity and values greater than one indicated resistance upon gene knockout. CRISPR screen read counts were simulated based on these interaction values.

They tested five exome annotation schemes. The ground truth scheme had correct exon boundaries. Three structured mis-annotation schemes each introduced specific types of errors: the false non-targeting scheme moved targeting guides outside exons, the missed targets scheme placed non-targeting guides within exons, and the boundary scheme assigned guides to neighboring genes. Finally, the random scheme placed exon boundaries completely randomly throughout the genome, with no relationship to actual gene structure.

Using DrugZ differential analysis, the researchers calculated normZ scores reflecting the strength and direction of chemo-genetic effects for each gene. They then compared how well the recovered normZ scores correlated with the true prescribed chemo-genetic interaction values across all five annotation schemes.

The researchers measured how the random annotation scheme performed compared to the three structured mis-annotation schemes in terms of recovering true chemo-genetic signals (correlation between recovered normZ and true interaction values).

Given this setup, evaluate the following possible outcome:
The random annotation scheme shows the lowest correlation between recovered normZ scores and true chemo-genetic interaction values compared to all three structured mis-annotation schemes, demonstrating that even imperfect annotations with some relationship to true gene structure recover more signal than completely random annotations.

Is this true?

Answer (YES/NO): YES